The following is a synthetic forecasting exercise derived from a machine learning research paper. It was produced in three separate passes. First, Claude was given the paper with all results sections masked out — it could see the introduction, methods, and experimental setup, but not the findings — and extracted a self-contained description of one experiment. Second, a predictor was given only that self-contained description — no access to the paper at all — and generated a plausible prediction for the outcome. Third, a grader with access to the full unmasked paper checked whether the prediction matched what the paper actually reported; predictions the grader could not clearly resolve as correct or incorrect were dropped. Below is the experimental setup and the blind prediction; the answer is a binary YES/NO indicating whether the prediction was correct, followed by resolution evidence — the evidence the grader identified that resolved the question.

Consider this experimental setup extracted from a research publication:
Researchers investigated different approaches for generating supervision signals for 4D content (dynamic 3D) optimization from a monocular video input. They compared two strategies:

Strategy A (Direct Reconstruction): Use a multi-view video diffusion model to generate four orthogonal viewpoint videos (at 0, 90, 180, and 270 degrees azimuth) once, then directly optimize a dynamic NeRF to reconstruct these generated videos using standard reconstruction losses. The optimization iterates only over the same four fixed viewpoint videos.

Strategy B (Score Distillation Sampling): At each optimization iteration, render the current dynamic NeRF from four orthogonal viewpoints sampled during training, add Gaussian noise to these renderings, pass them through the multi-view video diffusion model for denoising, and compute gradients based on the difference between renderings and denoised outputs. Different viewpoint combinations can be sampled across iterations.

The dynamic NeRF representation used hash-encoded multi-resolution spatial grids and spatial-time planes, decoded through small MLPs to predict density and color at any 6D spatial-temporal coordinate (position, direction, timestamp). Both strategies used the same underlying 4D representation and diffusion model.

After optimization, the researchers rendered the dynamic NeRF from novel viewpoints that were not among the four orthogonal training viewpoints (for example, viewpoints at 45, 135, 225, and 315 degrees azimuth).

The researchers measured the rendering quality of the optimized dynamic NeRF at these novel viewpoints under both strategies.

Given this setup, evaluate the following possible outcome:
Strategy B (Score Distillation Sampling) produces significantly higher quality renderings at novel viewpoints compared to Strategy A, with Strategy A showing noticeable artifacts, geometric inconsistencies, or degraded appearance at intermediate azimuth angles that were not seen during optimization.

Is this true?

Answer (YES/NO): YES